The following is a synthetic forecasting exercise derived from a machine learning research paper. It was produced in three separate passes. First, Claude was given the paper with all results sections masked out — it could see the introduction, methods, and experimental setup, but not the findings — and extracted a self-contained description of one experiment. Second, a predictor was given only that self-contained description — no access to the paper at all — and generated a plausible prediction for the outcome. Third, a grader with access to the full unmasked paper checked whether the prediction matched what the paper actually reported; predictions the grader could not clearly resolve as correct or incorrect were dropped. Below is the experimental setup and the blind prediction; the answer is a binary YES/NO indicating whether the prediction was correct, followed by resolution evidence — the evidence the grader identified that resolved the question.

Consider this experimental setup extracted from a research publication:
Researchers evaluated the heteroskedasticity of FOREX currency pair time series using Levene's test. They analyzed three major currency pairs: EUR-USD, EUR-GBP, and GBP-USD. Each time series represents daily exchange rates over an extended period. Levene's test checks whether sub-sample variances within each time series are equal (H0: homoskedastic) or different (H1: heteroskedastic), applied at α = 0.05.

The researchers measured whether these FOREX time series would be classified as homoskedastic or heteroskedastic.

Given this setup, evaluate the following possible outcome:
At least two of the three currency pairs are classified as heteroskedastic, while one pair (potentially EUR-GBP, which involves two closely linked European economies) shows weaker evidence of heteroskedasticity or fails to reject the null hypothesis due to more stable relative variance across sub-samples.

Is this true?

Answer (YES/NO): NO